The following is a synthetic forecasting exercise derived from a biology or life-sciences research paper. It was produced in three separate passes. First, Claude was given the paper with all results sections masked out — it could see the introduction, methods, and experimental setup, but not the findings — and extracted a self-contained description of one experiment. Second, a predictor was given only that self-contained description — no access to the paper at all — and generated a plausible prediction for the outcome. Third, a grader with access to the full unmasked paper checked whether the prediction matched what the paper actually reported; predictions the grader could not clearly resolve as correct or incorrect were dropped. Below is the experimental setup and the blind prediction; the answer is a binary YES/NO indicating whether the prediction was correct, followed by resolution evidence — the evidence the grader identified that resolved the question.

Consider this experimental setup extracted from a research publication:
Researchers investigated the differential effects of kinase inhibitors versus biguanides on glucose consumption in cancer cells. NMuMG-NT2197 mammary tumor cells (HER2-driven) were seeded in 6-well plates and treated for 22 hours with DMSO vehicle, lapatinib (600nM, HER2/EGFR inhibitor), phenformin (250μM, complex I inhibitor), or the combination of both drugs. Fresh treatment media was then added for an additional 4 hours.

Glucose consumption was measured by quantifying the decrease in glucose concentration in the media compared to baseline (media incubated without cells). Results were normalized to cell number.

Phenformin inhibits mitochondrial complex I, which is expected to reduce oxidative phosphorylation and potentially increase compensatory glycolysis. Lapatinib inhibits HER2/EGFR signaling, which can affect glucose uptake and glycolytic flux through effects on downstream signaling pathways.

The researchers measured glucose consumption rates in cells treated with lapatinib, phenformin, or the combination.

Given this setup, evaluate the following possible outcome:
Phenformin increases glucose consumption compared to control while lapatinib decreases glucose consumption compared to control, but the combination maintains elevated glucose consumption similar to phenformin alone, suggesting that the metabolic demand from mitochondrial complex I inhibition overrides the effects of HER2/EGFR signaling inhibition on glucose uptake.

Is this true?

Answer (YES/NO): NO